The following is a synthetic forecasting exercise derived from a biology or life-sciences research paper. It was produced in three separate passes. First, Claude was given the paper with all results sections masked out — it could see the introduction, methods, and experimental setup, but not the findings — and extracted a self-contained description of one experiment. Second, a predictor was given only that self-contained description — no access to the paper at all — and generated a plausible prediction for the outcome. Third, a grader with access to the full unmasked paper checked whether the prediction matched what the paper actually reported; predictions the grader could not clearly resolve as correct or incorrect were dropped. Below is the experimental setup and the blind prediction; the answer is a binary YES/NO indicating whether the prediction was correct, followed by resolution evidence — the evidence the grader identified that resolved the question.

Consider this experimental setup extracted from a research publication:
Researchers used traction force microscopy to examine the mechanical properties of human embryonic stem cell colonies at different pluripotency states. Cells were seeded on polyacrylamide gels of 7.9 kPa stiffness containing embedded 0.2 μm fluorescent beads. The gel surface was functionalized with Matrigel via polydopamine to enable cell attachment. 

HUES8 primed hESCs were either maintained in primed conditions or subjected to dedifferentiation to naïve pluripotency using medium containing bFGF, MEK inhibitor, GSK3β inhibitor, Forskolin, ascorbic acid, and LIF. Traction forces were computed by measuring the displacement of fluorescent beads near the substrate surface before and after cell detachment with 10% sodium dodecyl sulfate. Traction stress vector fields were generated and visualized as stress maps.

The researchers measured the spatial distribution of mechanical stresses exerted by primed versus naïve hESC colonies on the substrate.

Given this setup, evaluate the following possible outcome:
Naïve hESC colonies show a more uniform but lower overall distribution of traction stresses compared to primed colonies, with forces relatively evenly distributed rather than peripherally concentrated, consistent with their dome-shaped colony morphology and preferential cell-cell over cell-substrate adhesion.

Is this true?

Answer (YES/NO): NO